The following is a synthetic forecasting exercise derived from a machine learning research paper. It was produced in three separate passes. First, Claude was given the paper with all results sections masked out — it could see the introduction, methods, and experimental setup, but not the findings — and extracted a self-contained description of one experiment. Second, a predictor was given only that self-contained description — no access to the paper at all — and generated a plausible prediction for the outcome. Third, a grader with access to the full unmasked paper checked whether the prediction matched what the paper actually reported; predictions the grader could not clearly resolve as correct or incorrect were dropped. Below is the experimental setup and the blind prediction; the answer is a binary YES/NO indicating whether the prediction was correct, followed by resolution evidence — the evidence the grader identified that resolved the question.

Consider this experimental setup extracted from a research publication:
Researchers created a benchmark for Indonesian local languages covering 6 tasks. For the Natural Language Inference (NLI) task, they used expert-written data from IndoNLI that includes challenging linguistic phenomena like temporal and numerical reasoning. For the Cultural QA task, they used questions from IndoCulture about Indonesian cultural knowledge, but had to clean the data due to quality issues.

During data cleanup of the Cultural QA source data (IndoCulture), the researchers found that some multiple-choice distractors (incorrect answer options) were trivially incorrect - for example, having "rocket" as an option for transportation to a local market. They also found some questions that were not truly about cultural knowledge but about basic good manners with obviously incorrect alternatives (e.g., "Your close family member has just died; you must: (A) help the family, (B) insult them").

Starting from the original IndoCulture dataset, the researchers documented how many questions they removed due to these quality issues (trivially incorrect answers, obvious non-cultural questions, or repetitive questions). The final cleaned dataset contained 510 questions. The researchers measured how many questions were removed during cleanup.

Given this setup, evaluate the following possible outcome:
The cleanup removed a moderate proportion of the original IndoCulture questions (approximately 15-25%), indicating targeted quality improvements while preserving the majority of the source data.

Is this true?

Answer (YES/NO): NO